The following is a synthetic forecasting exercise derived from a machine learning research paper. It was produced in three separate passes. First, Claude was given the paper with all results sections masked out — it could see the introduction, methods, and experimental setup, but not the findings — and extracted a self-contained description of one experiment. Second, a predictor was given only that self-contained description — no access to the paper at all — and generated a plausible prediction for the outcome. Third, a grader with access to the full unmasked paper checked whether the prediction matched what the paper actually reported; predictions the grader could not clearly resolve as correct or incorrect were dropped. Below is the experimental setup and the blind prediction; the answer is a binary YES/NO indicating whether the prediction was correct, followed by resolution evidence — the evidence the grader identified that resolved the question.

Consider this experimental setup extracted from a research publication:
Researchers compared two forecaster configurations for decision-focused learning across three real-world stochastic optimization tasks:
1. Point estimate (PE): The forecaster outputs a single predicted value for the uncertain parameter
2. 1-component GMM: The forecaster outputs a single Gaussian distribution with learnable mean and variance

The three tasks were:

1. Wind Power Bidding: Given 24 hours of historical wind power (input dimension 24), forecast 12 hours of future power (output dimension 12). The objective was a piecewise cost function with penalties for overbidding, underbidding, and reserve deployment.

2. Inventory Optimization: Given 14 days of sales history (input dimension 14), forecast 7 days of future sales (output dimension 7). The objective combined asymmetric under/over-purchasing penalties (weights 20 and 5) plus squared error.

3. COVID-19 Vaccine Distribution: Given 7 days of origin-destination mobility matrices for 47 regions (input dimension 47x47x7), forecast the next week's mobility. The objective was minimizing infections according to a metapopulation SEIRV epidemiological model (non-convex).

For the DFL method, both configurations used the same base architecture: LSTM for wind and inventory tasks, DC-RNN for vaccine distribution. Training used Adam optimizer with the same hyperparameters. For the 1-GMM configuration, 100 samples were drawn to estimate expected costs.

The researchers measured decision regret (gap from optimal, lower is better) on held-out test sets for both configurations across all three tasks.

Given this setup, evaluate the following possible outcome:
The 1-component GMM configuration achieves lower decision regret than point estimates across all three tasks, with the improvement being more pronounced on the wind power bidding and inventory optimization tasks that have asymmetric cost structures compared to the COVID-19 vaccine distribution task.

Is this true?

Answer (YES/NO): NO